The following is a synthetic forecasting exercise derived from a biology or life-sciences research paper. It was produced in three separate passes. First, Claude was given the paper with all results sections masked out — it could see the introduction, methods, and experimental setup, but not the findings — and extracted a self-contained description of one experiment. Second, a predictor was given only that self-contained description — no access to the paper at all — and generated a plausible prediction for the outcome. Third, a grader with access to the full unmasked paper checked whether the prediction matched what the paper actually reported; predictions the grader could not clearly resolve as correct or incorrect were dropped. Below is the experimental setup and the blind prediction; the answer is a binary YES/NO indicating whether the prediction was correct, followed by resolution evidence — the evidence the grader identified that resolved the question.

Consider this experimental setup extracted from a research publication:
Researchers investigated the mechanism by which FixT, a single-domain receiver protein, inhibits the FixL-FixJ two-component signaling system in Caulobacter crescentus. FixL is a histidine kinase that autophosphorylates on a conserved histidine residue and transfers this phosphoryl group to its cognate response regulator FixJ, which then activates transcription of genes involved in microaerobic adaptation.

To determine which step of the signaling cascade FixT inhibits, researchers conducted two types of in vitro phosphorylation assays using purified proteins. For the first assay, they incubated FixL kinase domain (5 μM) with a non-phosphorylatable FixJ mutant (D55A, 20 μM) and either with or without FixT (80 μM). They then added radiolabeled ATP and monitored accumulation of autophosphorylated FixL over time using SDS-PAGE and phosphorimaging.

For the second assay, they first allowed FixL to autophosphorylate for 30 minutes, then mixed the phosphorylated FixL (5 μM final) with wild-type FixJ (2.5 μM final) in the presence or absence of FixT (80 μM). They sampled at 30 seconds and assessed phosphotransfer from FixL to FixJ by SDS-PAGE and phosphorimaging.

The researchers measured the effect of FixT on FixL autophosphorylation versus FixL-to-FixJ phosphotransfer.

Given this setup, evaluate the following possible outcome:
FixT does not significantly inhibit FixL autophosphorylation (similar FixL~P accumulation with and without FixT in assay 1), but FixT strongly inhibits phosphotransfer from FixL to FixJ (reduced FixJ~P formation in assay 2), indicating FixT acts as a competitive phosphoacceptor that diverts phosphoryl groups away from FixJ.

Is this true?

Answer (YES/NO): NO